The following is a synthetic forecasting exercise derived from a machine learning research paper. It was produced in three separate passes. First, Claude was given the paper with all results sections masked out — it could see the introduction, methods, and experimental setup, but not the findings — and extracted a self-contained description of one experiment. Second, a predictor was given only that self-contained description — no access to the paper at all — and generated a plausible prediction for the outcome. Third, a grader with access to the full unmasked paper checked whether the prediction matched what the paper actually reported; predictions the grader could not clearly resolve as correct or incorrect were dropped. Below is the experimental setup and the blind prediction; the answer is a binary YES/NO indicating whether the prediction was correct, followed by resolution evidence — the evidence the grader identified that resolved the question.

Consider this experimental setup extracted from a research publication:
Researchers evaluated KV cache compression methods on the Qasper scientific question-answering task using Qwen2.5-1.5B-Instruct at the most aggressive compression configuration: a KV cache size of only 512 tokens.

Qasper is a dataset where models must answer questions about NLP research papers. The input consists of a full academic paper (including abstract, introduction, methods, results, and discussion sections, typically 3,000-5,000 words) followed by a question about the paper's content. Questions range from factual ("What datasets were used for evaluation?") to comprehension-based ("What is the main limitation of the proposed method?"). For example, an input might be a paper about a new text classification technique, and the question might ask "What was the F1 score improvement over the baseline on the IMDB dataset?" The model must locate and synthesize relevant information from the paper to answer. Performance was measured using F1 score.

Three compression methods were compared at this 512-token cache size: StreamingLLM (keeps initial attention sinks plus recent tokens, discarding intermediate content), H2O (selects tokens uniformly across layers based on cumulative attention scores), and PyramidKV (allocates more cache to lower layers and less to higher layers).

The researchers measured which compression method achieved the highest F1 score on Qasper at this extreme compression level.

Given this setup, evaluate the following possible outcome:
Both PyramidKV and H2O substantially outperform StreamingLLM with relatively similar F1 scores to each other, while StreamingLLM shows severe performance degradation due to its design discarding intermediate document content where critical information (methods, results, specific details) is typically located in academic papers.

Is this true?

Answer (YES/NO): NO